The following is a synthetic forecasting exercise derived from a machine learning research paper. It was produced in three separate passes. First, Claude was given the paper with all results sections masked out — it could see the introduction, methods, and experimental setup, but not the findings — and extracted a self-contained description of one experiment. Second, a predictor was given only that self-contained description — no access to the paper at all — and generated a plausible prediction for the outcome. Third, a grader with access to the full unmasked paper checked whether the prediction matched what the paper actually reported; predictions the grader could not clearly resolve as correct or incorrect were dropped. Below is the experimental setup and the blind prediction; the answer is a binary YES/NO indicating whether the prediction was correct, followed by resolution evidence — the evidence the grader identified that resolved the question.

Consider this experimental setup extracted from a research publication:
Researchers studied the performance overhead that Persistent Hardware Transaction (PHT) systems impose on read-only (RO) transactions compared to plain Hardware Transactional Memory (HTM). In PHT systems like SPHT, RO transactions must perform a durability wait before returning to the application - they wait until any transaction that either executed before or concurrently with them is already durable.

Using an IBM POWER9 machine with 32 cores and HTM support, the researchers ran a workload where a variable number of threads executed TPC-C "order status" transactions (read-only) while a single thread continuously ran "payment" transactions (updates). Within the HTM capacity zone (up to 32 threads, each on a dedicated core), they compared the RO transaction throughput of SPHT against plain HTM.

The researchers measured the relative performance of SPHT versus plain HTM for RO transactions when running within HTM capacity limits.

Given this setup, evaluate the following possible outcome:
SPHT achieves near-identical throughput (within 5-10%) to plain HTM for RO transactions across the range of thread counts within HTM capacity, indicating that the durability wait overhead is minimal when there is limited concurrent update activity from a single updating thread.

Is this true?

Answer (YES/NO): NO